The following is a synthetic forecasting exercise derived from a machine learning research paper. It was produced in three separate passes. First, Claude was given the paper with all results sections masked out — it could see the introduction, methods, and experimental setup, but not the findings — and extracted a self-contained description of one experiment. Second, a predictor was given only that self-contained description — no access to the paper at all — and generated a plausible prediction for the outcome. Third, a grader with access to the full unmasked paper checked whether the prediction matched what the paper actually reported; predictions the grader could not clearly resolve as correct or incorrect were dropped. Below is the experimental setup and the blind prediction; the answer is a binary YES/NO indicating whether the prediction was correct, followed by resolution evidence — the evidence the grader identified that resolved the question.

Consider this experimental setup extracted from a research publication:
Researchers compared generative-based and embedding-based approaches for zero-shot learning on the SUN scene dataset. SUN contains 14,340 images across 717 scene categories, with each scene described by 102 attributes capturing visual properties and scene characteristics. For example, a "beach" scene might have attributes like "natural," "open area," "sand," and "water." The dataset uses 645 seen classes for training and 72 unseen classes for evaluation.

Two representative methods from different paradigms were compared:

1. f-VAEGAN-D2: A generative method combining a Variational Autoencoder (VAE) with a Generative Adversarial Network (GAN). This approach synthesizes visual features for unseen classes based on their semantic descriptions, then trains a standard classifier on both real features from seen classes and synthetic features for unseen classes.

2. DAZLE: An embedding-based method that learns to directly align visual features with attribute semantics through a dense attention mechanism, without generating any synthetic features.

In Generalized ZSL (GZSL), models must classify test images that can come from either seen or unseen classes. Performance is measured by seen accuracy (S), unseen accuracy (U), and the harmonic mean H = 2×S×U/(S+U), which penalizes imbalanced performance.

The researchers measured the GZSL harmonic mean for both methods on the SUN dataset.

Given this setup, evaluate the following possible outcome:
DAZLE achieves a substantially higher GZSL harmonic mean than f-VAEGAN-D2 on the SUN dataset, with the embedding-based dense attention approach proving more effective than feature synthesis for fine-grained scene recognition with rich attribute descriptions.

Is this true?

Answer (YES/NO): NO